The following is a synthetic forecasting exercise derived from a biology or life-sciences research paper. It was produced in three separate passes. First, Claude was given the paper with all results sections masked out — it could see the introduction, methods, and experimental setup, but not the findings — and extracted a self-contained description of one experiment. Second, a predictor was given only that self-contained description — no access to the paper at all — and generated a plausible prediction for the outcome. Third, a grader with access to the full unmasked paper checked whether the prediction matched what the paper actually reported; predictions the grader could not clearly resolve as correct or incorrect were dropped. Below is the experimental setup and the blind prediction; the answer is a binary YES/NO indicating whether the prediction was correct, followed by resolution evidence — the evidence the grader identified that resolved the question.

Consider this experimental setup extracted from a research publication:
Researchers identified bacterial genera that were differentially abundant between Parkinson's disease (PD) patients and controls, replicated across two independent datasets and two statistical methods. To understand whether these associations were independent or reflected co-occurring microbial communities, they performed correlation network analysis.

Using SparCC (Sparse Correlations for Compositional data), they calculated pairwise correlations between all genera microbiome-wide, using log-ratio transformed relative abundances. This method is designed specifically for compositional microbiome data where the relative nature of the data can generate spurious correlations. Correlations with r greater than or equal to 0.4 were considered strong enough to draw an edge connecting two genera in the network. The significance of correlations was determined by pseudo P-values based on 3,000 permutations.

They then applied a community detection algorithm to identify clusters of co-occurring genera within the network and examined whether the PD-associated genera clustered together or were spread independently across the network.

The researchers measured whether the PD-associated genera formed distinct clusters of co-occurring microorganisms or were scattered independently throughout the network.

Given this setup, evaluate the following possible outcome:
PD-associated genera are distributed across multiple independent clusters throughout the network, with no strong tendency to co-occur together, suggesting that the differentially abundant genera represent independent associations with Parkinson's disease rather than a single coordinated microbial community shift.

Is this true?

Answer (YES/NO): NO